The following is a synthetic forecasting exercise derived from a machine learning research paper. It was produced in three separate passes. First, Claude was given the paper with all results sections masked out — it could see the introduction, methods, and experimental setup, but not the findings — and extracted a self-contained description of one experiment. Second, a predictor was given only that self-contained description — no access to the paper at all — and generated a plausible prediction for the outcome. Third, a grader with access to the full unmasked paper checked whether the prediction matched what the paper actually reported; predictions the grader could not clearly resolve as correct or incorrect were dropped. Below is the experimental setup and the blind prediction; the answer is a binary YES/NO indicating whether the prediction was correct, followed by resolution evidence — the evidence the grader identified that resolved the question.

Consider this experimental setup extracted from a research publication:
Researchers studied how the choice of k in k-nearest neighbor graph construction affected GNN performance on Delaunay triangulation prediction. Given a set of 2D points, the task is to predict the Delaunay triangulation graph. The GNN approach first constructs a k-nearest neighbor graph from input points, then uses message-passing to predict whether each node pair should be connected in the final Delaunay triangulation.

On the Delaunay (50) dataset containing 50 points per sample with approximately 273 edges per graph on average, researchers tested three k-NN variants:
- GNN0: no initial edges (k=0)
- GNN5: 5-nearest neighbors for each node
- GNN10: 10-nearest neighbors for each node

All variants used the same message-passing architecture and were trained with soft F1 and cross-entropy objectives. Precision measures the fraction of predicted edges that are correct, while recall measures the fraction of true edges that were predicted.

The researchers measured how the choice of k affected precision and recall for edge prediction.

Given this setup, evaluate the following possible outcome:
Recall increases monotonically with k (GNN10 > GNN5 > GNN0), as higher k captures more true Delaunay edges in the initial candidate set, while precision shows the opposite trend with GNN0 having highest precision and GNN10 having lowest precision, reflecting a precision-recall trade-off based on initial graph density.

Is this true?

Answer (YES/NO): NO